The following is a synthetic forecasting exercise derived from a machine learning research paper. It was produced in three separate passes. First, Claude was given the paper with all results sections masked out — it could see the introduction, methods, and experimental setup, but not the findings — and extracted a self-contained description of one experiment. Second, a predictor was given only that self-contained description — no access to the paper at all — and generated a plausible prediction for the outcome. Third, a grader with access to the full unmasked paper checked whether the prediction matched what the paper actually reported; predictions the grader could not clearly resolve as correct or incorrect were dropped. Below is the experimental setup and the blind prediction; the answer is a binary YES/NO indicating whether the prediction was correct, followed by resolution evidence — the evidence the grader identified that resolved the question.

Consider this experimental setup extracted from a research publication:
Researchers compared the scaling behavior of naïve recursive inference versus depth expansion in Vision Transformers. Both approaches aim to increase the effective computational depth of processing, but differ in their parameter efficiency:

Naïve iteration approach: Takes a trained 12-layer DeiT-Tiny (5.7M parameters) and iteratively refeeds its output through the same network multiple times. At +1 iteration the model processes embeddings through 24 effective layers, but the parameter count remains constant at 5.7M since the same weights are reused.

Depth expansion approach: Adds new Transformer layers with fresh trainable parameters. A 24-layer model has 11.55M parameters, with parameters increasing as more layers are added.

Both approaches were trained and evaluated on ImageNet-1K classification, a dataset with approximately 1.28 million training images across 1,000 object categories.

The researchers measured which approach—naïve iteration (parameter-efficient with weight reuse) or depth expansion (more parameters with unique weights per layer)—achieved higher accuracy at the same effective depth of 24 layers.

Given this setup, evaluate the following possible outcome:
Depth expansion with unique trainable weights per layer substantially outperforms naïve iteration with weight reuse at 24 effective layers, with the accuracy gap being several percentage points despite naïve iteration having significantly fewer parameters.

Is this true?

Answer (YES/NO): YES